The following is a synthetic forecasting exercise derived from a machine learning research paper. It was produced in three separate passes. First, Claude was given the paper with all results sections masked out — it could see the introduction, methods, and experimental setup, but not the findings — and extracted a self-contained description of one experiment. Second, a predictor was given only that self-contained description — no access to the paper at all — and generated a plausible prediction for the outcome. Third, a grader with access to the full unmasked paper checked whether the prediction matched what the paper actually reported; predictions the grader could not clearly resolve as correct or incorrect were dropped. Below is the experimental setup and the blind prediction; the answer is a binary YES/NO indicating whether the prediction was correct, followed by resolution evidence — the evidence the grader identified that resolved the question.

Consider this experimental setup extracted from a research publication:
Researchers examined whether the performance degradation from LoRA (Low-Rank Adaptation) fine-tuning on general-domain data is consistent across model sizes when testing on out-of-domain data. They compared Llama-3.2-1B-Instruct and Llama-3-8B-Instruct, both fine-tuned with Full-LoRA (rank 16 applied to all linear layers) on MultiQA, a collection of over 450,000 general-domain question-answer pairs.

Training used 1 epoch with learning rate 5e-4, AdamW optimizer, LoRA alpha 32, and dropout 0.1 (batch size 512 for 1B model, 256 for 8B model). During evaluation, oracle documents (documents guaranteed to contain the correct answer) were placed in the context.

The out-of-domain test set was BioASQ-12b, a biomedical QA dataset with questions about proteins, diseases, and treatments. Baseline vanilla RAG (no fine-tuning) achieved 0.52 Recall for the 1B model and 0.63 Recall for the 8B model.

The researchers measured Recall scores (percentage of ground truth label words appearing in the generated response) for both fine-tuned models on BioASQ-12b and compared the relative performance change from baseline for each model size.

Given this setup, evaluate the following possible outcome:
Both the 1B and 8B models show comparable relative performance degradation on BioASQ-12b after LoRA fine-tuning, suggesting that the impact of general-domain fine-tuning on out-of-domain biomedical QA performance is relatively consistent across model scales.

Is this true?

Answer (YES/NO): NO